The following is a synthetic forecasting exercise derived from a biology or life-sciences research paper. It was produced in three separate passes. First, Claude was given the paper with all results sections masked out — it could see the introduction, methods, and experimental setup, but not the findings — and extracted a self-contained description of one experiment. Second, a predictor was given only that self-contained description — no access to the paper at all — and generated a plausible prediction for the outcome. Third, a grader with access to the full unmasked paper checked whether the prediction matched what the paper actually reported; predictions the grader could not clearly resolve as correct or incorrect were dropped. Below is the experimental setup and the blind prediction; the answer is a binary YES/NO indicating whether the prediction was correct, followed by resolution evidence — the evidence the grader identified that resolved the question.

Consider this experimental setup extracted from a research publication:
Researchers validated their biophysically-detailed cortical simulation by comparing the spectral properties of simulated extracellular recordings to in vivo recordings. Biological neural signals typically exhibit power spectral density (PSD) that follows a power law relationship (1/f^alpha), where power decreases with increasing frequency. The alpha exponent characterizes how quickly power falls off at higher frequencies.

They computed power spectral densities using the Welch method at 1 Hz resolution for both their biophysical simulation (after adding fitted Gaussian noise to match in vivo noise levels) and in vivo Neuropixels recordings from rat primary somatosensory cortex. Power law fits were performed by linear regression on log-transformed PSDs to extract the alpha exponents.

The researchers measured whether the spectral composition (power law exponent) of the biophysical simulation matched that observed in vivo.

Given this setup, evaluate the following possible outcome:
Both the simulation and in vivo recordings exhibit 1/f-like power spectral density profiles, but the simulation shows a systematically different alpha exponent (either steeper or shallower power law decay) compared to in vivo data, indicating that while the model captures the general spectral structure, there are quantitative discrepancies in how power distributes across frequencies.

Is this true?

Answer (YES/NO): NO